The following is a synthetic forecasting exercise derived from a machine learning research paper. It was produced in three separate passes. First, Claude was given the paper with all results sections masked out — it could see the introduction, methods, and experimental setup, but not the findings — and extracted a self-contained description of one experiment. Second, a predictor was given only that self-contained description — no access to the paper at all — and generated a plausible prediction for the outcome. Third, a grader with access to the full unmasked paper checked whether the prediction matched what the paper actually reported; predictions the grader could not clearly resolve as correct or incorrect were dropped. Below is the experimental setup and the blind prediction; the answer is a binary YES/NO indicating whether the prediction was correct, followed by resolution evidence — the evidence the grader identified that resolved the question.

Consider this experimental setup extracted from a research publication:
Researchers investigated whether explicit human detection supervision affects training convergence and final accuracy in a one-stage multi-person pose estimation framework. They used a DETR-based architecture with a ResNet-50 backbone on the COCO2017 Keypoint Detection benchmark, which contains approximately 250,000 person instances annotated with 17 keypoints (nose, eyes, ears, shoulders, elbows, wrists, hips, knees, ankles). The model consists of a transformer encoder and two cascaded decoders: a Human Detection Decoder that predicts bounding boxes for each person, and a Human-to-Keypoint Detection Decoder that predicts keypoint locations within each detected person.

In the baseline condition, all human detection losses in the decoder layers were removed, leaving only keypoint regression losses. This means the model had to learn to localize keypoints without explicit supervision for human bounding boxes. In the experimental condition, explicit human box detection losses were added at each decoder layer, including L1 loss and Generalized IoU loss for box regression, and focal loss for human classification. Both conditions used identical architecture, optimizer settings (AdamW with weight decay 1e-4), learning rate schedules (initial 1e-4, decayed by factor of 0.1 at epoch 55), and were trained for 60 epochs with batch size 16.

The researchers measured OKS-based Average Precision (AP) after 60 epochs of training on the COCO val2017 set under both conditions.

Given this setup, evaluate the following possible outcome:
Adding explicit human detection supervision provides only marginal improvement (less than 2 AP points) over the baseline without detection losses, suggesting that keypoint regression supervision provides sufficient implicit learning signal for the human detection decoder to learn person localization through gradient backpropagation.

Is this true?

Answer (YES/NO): NO